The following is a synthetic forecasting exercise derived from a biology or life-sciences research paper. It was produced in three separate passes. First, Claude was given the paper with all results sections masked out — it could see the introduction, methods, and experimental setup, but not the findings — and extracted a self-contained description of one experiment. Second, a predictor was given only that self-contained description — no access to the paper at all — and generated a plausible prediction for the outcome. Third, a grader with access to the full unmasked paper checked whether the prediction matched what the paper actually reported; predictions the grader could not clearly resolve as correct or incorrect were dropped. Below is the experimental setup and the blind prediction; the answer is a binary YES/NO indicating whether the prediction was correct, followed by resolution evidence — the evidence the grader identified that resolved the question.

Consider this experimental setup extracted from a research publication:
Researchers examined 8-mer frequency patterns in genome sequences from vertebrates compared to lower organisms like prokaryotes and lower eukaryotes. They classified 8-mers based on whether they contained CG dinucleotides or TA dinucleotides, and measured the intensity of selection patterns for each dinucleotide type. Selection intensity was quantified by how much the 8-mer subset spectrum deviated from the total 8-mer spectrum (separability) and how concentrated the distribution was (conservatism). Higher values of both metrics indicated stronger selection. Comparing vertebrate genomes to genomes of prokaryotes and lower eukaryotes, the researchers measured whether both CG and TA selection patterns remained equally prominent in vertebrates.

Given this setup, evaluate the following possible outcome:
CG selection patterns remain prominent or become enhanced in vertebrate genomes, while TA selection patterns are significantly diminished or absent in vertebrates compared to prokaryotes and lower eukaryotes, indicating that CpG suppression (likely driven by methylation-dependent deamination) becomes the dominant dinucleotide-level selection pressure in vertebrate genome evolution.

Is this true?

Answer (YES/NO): YES